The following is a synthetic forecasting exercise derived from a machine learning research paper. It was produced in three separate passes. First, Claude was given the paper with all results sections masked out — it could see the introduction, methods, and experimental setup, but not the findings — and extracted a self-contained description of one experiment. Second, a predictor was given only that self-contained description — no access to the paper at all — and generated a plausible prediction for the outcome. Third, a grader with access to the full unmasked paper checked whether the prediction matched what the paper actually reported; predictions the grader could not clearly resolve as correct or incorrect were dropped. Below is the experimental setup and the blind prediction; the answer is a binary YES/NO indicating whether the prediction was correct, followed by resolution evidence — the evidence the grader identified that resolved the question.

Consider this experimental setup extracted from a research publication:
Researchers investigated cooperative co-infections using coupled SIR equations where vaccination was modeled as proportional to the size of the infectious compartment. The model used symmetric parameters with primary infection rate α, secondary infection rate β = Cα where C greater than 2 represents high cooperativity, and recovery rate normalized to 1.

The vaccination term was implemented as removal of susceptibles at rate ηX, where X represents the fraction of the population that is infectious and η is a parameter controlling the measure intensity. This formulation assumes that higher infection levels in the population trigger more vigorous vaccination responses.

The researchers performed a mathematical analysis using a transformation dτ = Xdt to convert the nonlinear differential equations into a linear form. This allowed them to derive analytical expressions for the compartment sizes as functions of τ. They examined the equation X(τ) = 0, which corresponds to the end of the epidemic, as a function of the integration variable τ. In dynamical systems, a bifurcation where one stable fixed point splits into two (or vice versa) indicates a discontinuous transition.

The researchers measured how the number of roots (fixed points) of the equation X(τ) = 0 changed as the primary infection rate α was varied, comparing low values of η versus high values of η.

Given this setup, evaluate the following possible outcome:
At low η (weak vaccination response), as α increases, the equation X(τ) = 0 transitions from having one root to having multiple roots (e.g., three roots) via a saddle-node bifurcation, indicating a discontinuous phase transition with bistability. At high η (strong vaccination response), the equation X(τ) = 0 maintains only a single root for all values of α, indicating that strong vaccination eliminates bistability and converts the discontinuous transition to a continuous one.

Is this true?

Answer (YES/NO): YES